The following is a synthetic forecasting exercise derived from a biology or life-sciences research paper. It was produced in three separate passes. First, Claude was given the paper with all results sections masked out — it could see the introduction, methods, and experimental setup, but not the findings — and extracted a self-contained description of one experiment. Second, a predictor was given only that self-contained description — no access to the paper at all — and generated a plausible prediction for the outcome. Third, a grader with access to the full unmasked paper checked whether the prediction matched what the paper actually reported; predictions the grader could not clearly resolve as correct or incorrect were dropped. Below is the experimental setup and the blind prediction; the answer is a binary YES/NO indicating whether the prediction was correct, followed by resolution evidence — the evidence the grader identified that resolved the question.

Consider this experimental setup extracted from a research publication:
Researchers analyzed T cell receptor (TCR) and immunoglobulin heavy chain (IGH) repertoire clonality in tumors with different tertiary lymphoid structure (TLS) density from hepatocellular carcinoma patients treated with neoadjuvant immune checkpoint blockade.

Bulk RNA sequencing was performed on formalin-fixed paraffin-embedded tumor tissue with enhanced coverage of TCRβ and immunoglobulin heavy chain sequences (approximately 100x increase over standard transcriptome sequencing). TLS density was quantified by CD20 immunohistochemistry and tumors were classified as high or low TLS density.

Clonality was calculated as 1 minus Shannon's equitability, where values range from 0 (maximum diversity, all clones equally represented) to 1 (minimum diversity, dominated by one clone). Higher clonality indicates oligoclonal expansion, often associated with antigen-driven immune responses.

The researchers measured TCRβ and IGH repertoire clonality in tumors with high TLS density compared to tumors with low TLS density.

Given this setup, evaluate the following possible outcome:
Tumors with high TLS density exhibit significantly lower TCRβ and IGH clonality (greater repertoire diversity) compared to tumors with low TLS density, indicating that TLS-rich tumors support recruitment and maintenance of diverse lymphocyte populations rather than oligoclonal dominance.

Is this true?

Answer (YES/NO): NO